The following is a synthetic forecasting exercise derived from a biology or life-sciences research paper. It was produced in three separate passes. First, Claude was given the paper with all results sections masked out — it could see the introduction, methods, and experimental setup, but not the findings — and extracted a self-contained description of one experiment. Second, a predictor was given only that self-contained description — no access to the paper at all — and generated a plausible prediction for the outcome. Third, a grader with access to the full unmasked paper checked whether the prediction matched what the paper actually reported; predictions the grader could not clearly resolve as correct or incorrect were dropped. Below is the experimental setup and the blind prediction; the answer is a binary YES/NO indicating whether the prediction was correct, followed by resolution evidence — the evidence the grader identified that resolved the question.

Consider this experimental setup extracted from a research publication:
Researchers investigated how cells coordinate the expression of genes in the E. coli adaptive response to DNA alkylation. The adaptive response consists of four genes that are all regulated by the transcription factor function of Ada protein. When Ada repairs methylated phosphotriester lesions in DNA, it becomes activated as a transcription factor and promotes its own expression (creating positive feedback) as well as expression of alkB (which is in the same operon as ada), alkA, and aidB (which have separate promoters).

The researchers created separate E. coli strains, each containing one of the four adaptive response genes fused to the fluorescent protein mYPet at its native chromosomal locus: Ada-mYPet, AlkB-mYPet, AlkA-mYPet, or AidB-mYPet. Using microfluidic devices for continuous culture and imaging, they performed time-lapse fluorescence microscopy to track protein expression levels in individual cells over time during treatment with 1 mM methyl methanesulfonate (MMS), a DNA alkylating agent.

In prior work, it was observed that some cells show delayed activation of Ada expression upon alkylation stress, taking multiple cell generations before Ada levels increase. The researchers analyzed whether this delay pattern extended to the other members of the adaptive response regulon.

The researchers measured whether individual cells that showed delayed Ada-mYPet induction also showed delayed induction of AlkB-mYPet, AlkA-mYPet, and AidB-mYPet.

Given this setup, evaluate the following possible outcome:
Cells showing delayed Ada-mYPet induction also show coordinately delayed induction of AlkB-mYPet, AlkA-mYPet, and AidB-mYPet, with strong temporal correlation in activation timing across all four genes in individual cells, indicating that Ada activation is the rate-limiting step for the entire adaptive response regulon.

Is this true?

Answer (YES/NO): NO